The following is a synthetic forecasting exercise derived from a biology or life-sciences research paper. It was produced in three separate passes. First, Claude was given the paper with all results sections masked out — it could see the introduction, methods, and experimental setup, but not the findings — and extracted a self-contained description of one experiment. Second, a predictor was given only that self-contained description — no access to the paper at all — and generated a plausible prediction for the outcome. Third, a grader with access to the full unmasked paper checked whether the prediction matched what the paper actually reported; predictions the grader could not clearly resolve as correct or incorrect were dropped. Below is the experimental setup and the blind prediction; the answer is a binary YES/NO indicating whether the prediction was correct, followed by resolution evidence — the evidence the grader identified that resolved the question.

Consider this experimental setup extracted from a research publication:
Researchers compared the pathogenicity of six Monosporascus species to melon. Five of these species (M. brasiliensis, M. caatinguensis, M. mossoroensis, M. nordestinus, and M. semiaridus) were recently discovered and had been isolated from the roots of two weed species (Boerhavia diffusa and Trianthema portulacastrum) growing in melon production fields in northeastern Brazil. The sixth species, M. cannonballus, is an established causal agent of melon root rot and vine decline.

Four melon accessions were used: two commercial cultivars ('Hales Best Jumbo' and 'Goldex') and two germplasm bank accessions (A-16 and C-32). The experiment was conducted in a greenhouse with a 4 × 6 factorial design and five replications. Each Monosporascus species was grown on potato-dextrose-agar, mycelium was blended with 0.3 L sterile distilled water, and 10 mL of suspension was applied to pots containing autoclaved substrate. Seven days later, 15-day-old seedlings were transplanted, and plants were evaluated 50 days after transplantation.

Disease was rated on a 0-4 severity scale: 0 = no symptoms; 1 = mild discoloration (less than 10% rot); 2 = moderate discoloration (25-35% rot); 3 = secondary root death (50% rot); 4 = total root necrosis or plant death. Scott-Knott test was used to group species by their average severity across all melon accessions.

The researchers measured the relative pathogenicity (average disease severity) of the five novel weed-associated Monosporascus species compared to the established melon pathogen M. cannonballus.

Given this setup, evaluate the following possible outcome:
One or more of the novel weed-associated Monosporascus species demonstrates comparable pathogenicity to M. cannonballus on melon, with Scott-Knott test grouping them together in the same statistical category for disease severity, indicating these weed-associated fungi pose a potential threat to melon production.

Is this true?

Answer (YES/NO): YES